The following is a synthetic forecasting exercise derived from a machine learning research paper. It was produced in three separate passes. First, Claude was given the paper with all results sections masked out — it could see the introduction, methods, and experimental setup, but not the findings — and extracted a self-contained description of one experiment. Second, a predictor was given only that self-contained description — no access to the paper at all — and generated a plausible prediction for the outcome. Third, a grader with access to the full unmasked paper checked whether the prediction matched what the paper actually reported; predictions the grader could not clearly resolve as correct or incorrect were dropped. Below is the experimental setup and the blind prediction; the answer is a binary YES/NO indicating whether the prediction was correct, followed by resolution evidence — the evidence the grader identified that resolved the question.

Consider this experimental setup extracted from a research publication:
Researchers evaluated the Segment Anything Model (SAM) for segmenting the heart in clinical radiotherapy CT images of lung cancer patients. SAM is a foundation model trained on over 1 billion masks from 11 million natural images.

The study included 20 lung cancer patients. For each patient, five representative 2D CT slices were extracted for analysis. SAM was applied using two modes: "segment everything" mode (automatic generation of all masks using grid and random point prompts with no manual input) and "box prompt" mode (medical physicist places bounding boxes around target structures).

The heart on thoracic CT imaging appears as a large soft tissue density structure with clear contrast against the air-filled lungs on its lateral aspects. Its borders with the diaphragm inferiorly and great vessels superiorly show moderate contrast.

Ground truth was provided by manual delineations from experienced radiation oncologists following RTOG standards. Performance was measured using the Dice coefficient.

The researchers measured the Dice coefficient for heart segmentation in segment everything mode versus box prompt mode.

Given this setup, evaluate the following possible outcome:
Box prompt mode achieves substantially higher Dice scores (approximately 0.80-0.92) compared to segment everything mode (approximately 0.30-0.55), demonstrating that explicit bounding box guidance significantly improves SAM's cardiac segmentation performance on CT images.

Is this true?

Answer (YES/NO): NO